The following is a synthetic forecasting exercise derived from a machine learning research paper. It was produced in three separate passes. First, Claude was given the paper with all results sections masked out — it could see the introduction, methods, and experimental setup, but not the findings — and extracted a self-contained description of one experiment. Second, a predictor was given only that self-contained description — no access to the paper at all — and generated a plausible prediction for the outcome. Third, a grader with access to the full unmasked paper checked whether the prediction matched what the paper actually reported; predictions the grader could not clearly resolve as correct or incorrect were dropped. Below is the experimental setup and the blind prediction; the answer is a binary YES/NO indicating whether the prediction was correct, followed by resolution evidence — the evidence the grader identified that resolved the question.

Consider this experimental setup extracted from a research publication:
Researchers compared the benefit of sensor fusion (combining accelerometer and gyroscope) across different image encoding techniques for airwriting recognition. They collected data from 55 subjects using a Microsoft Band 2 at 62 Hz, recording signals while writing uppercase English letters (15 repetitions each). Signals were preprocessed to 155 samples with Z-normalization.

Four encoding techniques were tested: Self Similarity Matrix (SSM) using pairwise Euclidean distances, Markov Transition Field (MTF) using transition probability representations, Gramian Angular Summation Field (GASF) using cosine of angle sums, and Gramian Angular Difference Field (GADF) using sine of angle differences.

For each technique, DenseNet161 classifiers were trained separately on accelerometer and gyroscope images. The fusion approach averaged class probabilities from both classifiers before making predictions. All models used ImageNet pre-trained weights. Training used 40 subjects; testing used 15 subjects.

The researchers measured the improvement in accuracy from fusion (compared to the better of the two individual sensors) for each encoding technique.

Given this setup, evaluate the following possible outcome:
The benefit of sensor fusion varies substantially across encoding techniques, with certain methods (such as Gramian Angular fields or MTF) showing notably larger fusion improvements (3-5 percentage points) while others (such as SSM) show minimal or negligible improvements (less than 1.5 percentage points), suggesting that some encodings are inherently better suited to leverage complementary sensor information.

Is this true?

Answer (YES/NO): NO